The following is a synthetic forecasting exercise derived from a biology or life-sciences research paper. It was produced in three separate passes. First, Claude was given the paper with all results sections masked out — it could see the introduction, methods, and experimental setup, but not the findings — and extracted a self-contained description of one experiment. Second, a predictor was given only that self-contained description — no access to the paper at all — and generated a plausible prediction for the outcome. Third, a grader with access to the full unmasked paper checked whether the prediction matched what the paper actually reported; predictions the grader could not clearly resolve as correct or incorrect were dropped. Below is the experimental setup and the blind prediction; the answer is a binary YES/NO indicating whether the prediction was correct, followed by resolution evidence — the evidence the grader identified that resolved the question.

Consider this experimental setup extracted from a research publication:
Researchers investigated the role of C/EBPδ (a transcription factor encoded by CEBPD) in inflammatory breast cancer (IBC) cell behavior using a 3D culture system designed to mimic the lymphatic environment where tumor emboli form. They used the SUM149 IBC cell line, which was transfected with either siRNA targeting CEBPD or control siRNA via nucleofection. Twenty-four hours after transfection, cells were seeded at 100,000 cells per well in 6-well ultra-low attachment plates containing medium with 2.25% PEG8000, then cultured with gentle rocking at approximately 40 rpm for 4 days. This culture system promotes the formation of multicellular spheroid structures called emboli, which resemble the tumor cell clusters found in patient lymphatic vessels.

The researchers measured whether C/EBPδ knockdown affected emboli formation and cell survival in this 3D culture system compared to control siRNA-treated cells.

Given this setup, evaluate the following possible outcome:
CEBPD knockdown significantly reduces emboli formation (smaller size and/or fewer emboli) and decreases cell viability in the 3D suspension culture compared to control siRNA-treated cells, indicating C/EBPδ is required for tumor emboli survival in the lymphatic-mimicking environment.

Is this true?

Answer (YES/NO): NO